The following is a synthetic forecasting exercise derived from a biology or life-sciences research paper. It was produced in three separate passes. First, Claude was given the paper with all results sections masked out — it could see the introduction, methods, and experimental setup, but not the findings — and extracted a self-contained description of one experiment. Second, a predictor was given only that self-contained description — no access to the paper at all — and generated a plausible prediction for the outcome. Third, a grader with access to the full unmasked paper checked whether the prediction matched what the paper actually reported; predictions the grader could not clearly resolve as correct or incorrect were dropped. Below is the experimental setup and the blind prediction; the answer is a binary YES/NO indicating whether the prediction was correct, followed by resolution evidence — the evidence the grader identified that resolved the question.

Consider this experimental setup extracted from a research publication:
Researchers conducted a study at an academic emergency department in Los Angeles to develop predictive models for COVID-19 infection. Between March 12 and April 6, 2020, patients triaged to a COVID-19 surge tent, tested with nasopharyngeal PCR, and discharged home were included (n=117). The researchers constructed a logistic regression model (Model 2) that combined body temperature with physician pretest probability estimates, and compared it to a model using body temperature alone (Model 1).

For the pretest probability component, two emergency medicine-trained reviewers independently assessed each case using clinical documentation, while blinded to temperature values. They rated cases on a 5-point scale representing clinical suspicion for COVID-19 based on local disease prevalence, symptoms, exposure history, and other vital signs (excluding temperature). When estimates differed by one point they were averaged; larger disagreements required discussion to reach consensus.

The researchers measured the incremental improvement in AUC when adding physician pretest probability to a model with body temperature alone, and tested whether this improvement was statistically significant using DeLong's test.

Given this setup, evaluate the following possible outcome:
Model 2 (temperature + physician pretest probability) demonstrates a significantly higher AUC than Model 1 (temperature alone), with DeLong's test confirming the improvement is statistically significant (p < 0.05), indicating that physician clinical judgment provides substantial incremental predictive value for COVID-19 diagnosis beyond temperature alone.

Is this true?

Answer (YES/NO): NO